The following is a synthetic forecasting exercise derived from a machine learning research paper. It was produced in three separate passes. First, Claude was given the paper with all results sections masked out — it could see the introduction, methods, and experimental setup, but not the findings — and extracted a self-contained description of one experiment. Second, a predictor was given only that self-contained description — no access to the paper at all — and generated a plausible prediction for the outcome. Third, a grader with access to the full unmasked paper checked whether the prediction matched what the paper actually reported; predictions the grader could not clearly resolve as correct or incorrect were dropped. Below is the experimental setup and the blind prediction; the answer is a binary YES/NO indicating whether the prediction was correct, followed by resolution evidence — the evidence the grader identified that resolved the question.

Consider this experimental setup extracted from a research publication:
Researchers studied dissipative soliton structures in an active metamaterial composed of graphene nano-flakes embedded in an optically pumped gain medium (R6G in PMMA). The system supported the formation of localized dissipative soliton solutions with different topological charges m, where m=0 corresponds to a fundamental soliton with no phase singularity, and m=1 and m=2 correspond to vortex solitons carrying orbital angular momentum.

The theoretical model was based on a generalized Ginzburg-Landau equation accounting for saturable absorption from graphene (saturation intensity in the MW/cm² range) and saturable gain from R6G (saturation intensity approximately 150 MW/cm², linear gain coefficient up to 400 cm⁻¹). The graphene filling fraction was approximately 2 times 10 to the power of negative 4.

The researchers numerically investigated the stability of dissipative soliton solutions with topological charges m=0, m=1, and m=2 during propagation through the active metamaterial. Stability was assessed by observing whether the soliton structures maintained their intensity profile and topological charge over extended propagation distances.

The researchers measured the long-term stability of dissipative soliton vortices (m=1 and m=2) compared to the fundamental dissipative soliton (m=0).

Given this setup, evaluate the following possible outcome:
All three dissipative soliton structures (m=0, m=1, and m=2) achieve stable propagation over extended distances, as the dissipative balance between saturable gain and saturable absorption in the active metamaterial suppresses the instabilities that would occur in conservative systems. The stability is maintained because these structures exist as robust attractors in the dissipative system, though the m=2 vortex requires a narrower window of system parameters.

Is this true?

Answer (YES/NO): NO